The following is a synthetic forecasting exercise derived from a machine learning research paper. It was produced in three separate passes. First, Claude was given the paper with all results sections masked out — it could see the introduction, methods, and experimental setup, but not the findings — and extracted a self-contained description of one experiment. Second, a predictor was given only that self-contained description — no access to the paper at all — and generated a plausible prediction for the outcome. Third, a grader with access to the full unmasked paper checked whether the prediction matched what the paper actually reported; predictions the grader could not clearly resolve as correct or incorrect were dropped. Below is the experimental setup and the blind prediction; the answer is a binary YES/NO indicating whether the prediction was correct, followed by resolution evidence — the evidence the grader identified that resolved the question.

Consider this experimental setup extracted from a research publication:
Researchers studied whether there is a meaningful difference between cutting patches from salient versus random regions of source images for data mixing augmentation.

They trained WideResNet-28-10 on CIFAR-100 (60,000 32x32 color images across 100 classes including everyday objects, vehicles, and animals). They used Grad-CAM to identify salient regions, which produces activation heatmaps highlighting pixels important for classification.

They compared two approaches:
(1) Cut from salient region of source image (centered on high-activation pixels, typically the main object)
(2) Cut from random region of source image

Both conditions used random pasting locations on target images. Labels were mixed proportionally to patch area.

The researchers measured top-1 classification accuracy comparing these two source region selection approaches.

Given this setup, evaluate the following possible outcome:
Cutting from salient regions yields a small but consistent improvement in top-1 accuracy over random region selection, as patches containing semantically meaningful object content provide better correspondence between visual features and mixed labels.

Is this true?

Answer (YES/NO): NO